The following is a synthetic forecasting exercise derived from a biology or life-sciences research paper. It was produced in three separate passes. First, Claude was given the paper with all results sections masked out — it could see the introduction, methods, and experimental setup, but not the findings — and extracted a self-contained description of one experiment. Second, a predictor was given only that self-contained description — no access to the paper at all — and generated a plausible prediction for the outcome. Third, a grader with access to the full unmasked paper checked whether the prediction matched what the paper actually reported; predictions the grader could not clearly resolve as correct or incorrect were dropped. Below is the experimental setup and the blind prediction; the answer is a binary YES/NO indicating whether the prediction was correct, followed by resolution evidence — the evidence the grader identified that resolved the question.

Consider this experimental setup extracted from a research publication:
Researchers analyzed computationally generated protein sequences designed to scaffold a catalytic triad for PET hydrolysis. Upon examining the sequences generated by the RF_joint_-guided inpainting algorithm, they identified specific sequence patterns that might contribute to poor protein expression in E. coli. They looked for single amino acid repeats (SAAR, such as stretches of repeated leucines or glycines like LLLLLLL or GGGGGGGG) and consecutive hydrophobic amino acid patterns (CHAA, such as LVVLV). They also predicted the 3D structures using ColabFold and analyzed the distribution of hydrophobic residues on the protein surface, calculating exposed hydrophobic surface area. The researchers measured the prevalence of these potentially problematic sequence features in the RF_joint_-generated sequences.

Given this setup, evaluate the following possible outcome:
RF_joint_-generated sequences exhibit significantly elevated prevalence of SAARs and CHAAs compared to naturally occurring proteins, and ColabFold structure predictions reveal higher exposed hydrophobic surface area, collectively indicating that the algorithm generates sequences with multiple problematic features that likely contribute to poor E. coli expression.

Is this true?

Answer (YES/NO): YES